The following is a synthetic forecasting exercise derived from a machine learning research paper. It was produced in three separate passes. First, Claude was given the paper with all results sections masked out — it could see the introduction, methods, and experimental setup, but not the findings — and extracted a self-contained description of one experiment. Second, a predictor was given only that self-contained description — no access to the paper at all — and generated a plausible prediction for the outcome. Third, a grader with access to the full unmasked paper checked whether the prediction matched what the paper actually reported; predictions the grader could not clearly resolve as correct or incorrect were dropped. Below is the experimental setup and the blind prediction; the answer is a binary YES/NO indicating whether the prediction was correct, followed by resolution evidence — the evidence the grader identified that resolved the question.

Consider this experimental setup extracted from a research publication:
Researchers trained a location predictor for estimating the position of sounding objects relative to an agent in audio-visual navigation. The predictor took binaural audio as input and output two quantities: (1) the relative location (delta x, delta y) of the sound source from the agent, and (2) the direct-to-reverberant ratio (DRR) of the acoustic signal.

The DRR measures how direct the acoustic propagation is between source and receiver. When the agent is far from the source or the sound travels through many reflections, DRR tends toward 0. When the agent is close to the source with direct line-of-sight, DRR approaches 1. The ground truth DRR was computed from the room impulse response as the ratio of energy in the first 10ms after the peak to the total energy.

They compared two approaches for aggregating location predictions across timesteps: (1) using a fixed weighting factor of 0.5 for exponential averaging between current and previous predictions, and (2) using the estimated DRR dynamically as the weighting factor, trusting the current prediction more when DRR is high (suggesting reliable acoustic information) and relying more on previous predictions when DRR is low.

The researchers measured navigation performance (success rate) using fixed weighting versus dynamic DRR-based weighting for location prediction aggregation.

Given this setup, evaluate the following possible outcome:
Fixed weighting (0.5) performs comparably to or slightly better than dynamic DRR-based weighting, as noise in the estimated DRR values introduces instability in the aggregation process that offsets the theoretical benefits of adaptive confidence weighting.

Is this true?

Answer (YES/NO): NO